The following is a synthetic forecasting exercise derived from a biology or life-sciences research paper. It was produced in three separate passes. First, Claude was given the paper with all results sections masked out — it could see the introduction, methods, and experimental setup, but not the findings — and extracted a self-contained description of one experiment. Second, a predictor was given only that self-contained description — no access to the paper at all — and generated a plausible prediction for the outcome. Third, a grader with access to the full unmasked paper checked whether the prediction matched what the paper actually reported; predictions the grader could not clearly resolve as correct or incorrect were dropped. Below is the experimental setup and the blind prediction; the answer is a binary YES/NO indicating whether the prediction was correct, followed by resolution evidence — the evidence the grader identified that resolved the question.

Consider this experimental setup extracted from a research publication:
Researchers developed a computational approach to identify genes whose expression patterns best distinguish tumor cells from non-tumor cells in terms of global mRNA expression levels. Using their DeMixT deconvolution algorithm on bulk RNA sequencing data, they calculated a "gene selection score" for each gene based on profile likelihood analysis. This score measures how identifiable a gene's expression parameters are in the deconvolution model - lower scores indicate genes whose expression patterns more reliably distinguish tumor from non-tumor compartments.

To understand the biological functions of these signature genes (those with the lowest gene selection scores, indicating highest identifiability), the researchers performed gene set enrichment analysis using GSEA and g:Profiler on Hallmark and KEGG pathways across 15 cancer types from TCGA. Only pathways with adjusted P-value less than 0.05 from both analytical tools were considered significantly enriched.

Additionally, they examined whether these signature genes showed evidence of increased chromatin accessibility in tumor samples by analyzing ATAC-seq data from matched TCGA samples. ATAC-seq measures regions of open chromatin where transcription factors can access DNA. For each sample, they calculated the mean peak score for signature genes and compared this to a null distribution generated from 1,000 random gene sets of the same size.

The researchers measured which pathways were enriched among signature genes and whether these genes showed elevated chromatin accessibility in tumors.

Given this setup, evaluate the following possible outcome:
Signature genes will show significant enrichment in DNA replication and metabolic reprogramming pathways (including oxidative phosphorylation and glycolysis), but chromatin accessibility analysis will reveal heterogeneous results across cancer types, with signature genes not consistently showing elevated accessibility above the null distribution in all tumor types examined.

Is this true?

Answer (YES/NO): NO